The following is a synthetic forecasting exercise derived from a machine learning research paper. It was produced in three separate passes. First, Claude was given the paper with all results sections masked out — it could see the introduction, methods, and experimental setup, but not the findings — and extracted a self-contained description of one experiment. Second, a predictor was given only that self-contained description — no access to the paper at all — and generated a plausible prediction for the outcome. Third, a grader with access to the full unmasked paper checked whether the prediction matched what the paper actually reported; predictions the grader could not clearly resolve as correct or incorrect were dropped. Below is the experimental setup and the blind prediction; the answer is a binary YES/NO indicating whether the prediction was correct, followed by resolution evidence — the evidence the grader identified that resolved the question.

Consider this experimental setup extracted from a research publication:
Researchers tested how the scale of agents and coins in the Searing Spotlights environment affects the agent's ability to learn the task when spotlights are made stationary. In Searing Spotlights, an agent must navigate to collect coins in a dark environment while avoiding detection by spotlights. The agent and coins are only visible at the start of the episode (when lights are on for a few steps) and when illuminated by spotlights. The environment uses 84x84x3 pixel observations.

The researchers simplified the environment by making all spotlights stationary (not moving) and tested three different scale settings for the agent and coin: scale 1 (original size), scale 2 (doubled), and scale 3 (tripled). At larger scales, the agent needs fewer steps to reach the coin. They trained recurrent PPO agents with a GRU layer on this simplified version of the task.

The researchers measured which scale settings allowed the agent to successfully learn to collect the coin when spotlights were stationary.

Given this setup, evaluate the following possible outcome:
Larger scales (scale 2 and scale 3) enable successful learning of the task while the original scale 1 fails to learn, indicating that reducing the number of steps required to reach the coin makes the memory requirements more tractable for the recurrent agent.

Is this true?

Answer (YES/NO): NO